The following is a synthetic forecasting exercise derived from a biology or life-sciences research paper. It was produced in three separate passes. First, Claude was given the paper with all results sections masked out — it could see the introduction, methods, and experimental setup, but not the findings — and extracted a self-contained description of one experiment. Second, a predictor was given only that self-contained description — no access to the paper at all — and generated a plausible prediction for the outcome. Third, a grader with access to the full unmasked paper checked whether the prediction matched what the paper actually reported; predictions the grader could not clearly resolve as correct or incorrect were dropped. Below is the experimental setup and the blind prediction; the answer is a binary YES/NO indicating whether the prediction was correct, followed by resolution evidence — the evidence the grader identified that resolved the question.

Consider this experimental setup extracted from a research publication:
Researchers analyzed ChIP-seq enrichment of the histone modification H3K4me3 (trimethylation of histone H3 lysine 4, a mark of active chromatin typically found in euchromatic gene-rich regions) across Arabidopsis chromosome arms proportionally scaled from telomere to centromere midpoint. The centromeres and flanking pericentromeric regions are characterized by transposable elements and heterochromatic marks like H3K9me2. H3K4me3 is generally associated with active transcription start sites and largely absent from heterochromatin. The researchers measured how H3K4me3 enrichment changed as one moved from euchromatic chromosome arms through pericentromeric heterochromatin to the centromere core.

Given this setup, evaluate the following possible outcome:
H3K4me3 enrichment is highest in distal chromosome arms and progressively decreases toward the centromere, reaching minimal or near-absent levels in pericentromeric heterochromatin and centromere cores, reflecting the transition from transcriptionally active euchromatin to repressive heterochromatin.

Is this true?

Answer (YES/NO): NO